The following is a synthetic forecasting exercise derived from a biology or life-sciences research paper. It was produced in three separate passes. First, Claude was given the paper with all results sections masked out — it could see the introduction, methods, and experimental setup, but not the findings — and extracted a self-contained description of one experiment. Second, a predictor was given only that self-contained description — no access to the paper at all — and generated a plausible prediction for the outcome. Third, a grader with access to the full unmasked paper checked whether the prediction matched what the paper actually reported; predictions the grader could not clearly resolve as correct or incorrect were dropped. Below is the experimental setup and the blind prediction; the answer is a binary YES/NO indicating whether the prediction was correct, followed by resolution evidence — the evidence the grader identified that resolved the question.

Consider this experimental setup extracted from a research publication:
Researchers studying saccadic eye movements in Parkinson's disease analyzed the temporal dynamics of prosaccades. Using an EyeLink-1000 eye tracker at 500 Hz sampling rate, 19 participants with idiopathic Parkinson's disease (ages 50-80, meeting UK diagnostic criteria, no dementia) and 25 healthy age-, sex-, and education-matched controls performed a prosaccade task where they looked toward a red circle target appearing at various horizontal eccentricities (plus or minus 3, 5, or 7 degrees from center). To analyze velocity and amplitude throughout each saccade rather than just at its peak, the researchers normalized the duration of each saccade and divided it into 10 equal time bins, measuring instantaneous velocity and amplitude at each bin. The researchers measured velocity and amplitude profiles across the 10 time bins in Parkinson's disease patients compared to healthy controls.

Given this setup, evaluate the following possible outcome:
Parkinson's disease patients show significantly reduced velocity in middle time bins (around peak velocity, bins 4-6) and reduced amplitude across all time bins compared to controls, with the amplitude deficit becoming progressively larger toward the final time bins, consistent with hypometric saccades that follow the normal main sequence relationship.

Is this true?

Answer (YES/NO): NO